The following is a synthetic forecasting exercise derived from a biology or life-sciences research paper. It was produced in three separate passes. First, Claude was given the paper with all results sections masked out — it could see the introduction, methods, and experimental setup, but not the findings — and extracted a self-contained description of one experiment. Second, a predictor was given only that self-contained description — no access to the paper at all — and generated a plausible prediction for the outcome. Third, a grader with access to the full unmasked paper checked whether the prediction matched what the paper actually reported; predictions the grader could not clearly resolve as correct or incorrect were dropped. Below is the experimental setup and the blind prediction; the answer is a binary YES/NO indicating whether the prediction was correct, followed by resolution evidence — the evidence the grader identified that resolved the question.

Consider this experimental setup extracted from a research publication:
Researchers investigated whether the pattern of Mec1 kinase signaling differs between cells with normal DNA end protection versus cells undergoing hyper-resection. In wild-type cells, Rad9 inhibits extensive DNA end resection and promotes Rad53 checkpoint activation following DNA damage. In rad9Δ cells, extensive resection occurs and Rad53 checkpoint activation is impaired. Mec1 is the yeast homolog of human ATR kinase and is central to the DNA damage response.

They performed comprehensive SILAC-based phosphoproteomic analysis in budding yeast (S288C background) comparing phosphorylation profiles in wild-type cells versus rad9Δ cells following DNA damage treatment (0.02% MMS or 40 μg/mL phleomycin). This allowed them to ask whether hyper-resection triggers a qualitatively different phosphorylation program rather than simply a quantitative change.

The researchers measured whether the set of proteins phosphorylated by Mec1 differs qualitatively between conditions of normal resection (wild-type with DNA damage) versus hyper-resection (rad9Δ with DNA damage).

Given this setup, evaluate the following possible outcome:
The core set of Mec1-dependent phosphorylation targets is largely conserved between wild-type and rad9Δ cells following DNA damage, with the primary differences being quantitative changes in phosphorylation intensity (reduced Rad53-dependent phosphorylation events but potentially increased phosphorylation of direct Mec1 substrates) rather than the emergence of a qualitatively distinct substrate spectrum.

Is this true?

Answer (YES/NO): NO